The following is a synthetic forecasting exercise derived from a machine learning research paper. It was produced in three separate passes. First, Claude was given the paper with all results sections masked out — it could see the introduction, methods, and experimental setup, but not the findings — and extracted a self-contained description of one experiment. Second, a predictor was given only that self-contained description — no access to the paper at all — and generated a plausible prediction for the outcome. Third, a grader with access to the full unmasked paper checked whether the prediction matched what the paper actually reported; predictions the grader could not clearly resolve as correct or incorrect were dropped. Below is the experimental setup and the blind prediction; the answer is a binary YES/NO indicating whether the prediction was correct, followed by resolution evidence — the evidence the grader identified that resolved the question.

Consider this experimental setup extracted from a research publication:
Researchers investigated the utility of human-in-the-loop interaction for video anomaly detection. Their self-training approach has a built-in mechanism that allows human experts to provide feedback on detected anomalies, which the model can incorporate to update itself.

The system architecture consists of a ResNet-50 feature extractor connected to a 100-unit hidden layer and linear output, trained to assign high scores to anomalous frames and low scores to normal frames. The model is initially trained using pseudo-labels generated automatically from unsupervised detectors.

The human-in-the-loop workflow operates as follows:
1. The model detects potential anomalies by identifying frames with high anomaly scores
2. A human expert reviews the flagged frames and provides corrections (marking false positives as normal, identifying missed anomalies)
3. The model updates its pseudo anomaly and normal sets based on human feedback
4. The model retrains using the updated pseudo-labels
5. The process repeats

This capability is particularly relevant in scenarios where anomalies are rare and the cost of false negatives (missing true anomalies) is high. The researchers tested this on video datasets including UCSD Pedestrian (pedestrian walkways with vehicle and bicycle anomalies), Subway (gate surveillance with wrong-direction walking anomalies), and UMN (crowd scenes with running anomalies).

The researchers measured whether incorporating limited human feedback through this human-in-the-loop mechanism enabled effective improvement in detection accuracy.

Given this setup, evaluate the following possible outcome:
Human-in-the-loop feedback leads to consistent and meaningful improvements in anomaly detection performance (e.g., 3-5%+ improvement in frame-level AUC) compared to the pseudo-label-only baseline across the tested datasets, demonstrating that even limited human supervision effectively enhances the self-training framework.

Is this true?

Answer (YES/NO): YES